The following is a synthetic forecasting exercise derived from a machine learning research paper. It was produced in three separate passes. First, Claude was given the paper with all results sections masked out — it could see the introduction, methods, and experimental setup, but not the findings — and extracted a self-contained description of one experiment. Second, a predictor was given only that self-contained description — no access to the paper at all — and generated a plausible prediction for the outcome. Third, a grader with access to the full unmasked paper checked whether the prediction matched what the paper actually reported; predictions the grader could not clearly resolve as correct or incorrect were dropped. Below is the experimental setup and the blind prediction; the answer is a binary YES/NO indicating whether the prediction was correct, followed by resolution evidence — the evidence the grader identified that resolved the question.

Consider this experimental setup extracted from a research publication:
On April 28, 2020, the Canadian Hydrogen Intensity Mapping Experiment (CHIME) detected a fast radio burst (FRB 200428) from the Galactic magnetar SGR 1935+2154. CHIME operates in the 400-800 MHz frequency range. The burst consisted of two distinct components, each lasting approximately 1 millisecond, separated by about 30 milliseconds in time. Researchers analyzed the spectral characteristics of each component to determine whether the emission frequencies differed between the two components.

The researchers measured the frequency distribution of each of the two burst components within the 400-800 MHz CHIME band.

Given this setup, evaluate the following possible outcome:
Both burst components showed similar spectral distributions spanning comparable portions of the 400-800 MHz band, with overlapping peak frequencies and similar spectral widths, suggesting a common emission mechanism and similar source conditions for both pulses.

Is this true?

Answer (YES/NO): NO